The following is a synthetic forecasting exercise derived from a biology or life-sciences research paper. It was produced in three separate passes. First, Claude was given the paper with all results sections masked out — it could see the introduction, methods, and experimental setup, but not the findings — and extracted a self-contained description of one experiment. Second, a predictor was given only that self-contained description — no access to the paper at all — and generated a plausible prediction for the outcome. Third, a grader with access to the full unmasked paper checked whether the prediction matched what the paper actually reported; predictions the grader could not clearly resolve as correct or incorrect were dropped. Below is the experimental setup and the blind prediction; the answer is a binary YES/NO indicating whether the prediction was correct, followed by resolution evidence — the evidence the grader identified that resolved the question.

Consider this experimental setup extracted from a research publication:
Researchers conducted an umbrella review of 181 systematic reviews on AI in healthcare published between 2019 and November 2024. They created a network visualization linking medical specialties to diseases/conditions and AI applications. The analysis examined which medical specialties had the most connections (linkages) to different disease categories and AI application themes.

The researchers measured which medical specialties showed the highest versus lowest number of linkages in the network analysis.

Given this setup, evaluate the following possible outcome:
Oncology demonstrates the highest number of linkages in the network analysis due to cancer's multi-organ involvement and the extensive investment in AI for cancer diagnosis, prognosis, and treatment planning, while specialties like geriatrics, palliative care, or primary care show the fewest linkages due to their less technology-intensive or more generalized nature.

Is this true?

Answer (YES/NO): NO